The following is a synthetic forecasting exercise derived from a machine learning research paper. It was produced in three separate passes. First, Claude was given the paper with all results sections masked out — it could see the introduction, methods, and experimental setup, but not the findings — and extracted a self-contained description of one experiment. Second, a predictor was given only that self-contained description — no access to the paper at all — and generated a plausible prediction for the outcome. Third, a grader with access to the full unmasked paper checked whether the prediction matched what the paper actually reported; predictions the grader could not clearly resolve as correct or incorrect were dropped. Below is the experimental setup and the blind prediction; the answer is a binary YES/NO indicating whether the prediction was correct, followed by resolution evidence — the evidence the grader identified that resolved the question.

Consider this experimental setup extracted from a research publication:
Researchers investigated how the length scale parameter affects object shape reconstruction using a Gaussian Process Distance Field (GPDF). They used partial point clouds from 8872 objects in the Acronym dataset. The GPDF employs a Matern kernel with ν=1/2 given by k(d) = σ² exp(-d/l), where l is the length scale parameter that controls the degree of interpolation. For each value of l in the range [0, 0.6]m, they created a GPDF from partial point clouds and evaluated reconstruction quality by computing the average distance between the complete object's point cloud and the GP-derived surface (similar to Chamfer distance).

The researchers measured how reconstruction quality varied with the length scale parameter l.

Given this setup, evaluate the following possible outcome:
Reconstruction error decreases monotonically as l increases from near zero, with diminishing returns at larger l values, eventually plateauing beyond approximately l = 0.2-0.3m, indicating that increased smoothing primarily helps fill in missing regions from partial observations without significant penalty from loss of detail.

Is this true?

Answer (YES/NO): NO